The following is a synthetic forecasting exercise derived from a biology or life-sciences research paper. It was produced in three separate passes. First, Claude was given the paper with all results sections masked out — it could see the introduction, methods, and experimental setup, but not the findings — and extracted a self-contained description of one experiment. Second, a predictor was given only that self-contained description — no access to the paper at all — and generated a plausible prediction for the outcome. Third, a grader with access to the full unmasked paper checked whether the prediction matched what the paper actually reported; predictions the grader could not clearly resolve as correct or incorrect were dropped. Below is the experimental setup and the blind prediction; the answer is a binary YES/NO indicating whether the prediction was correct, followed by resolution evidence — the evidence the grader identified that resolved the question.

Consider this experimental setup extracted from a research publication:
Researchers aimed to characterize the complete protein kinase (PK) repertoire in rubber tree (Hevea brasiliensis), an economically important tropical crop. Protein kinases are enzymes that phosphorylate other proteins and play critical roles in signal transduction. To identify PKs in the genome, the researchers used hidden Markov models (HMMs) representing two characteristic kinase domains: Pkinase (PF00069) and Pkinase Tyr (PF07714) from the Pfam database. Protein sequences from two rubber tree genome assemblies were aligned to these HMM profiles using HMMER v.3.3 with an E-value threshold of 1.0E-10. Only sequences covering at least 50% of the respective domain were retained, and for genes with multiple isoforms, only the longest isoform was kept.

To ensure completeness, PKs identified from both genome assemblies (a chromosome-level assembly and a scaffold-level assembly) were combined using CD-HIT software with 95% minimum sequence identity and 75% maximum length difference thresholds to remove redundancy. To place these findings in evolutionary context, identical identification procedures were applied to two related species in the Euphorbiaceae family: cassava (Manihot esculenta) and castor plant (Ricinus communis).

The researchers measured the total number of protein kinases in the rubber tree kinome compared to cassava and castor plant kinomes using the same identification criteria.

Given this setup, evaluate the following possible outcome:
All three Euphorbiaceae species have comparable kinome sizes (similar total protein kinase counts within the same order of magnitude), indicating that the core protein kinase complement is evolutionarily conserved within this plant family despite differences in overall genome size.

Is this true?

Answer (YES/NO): NO